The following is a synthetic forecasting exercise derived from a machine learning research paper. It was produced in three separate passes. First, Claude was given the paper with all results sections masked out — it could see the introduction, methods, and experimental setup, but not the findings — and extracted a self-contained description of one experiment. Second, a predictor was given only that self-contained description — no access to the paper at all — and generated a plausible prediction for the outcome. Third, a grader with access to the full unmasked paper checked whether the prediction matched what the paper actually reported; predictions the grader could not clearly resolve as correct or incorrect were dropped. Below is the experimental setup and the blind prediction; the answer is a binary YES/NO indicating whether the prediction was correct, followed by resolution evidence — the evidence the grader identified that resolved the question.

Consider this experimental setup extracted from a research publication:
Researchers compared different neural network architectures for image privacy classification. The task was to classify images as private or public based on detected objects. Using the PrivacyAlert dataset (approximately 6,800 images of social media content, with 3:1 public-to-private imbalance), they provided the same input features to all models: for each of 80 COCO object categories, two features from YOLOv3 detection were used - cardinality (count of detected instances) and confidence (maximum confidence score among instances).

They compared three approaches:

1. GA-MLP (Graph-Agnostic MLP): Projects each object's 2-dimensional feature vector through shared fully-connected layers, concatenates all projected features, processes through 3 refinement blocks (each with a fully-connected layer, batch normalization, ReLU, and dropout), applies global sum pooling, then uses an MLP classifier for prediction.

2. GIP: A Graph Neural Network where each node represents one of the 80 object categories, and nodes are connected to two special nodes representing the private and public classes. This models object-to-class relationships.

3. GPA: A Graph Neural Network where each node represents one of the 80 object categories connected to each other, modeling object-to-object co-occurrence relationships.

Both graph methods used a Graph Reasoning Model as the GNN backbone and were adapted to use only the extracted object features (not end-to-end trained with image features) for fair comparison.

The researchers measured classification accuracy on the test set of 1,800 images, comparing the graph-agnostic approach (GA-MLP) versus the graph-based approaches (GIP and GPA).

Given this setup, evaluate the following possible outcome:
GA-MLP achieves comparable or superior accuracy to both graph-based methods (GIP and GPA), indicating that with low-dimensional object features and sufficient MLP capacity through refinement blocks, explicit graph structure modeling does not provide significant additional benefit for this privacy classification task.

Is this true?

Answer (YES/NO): YES